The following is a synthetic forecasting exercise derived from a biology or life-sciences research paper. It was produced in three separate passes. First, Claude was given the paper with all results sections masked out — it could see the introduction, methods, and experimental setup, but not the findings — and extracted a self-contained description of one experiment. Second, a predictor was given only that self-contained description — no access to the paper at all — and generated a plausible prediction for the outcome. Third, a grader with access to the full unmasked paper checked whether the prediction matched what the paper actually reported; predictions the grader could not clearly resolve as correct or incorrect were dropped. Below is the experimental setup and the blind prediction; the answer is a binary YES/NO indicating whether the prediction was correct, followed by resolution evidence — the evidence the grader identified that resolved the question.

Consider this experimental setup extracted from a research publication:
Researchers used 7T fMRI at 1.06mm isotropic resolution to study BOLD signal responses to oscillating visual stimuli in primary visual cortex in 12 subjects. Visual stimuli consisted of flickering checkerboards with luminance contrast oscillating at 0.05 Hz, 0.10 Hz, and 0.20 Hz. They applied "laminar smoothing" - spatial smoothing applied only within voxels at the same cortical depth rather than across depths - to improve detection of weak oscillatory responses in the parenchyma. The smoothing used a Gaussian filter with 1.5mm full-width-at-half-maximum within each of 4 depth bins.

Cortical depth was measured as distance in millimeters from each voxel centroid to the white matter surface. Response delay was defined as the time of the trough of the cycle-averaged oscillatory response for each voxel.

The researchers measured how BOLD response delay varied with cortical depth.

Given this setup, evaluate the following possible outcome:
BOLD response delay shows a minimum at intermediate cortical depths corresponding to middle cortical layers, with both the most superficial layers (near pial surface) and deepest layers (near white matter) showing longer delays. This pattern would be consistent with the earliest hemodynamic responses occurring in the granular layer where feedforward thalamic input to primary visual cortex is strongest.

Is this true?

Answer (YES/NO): NO